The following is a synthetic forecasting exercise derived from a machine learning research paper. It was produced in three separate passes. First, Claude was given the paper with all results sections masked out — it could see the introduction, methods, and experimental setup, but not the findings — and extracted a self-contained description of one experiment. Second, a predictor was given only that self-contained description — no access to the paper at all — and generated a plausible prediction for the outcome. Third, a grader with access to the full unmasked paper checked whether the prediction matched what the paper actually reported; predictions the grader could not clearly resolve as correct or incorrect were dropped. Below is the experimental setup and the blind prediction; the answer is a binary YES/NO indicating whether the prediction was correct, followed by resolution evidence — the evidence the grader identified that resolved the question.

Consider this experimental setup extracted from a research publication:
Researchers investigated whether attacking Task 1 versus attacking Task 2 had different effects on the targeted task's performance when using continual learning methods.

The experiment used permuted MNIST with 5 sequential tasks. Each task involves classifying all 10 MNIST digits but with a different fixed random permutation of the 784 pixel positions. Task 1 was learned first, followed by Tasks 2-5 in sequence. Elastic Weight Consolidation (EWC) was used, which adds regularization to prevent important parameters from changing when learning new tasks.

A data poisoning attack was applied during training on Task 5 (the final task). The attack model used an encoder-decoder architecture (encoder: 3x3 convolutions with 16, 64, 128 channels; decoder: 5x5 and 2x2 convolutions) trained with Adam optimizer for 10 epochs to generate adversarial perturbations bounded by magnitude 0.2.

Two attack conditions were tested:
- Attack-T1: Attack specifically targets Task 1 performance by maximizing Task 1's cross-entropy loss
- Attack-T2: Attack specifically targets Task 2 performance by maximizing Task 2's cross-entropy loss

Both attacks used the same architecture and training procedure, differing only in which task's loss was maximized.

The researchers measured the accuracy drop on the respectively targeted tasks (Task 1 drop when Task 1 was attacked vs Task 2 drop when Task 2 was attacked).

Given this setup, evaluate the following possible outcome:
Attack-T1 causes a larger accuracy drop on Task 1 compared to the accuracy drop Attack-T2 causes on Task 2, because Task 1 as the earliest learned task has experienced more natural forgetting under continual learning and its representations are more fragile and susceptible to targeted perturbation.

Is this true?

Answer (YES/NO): NO